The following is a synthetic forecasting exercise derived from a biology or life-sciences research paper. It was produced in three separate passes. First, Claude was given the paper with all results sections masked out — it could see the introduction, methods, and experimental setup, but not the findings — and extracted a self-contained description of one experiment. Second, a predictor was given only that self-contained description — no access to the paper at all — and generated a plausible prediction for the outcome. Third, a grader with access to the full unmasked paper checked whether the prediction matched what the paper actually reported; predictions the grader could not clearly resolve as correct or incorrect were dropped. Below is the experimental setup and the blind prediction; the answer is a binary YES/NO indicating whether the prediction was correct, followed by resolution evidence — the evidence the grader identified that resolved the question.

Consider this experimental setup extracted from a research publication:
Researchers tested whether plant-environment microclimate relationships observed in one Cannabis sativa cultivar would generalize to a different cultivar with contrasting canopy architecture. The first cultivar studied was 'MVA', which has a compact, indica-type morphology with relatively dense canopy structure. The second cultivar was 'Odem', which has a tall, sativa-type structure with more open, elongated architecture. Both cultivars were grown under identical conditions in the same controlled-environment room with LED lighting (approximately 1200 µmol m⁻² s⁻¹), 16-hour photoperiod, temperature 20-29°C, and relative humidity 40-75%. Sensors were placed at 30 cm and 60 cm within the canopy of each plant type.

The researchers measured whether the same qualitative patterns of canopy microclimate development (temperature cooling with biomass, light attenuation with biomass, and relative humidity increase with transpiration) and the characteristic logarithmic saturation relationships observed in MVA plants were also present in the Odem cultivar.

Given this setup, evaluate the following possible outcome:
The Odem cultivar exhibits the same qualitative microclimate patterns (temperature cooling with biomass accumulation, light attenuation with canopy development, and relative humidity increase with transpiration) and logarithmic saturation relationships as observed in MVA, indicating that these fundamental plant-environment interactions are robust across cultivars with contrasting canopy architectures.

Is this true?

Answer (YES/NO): YES